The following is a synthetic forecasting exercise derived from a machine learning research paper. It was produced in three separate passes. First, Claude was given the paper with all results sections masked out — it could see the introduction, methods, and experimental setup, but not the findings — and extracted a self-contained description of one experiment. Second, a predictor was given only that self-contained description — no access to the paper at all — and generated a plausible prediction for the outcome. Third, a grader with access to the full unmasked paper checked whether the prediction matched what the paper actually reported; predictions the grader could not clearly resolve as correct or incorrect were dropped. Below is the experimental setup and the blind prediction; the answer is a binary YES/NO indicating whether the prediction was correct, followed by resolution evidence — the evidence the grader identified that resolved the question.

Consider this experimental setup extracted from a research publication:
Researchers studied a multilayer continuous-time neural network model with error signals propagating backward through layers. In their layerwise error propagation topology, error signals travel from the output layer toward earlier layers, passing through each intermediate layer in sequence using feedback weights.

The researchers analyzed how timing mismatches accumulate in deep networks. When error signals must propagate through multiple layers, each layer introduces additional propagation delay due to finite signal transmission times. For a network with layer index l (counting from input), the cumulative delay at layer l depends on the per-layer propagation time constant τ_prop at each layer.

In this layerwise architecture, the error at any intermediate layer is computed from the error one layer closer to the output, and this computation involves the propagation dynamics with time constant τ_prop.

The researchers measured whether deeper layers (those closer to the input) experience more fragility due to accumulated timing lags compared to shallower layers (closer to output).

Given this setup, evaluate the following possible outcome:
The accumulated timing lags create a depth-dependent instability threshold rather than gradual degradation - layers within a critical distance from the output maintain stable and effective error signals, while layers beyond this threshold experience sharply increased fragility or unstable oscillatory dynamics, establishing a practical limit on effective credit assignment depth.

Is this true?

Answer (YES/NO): NO